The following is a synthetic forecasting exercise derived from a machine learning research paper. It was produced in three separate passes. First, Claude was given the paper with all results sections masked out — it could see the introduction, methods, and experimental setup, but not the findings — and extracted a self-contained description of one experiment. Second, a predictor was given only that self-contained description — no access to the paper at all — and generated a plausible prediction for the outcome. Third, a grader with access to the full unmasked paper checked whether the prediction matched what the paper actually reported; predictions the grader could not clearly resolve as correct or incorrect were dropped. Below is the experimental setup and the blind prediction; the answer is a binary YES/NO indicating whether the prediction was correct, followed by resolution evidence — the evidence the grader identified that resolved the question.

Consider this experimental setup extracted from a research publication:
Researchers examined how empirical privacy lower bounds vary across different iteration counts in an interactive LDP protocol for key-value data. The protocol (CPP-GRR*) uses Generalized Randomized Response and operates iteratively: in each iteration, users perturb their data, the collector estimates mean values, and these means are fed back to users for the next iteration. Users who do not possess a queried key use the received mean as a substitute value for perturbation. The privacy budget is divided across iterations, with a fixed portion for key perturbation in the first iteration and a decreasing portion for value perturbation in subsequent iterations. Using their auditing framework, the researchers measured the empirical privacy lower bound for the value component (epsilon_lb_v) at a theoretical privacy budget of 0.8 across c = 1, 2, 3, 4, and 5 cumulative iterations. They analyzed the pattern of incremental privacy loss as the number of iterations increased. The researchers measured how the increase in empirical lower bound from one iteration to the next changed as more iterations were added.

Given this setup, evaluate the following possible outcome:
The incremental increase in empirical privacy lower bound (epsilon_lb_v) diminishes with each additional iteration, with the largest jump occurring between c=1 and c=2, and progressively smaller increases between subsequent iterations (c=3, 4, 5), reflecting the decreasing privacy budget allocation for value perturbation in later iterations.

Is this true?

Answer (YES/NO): YES